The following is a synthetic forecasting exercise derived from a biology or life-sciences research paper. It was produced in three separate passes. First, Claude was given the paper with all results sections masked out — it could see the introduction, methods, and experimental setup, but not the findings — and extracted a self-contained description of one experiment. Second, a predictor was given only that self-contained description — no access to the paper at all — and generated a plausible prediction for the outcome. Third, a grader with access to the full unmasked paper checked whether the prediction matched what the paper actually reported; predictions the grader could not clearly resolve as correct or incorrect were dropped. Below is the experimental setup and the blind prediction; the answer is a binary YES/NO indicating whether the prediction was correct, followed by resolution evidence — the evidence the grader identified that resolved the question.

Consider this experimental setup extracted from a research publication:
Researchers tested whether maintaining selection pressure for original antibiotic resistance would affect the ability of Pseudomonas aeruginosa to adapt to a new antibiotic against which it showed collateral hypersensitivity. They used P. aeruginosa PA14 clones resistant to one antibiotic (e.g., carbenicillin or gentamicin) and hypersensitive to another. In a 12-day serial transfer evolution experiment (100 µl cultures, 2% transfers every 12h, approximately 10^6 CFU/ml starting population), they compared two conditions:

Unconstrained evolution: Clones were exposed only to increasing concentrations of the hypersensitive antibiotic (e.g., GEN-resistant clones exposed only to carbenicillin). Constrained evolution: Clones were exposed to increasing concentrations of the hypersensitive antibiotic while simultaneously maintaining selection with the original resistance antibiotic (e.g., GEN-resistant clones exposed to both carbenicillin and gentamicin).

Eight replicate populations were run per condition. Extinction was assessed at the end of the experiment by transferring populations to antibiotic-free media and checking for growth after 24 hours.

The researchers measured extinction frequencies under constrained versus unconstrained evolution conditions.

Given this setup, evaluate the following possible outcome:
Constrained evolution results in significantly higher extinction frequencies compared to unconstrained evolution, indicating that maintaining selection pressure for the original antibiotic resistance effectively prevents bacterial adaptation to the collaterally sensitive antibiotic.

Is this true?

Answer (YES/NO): YES